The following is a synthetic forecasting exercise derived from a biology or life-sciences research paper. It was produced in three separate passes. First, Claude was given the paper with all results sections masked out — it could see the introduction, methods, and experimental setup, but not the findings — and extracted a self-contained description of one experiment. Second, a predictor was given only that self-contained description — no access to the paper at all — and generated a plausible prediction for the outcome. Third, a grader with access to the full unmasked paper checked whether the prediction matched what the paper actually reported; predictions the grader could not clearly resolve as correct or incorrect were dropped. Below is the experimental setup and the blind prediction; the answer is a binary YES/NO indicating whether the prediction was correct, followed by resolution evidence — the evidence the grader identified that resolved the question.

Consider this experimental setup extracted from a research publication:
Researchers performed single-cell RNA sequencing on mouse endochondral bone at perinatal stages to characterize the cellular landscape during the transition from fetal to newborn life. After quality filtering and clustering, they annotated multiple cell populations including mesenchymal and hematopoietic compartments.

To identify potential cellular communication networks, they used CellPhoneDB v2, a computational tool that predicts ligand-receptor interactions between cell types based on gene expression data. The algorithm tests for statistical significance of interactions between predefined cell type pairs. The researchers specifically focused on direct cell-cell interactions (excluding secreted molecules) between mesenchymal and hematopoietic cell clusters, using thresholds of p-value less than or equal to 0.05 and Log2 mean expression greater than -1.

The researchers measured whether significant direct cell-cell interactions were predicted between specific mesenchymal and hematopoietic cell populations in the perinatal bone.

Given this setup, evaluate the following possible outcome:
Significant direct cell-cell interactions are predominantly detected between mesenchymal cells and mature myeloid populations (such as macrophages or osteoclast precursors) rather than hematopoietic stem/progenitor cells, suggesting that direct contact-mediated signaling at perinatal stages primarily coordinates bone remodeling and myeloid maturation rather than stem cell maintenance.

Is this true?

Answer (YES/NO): NO